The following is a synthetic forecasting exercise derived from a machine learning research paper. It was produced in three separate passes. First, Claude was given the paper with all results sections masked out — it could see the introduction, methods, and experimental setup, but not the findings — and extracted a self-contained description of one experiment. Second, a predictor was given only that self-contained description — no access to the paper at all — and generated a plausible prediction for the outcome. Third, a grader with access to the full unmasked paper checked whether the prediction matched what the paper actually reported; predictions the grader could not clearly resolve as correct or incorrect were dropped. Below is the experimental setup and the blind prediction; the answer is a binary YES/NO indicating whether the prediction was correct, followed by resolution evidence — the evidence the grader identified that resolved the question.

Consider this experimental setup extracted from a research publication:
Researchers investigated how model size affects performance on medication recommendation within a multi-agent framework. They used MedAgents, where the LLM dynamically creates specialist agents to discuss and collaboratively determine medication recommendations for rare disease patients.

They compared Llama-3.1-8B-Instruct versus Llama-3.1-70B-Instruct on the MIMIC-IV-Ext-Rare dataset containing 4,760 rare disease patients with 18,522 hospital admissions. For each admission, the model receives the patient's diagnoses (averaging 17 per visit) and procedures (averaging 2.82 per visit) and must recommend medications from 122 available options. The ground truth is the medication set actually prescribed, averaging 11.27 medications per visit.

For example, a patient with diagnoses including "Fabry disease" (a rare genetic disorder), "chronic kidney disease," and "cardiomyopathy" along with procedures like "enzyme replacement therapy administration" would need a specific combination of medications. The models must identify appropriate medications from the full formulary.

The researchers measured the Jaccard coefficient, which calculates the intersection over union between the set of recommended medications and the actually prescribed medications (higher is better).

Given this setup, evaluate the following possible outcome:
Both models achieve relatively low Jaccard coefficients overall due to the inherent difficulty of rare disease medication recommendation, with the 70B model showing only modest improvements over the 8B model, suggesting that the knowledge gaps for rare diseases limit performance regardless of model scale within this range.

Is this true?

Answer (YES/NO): YES